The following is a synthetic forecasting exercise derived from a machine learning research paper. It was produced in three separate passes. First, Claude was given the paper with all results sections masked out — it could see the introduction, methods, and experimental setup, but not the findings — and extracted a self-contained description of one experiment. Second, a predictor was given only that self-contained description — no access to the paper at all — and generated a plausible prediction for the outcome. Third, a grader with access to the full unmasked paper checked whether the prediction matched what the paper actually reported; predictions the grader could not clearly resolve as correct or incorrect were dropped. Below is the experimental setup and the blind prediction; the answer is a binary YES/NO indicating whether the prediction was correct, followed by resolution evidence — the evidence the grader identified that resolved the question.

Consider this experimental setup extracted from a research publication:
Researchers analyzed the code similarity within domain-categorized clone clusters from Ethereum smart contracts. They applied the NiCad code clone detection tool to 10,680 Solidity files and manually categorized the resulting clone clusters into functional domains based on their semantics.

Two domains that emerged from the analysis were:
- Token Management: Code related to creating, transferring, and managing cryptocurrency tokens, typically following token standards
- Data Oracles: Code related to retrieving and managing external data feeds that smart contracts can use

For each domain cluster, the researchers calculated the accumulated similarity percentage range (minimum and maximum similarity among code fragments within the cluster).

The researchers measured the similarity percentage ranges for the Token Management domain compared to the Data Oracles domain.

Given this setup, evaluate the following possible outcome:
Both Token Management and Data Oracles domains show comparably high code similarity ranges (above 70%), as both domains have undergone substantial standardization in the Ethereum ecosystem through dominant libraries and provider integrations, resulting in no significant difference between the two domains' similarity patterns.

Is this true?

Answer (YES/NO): NO